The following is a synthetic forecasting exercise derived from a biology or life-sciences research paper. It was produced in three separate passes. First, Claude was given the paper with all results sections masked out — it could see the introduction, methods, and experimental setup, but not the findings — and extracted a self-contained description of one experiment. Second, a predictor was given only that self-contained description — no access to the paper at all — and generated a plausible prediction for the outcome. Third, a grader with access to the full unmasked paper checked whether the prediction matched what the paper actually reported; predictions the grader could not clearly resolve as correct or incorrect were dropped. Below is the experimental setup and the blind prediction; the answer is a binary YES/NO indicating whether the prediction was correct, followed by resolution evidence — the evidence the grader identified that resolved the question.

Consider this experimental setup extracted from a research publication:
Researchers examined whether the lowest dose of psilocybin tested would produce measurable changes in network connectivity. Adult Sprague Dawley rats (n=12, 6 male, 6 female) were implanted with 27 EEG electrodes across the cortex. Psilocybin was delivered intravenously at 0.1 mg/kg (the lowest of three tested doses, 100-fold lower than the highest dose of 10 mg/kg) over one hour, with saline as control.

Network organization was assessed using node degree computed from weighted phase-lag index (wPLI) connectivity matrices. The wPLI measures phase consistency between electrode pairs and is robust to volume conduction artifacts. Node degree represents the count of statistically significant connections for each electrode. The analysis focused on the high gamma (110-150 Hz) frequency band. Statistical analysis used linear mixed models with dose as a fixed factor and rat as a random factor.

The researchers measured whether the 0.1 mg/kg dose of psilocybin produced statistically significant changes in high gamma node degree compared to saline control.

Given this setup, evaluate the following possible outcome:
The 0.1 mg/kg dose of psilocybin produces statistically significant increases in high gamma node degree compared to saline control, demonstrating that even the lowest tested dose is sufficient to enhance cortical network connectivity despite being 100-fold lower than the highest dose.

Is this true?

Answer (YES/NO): NO